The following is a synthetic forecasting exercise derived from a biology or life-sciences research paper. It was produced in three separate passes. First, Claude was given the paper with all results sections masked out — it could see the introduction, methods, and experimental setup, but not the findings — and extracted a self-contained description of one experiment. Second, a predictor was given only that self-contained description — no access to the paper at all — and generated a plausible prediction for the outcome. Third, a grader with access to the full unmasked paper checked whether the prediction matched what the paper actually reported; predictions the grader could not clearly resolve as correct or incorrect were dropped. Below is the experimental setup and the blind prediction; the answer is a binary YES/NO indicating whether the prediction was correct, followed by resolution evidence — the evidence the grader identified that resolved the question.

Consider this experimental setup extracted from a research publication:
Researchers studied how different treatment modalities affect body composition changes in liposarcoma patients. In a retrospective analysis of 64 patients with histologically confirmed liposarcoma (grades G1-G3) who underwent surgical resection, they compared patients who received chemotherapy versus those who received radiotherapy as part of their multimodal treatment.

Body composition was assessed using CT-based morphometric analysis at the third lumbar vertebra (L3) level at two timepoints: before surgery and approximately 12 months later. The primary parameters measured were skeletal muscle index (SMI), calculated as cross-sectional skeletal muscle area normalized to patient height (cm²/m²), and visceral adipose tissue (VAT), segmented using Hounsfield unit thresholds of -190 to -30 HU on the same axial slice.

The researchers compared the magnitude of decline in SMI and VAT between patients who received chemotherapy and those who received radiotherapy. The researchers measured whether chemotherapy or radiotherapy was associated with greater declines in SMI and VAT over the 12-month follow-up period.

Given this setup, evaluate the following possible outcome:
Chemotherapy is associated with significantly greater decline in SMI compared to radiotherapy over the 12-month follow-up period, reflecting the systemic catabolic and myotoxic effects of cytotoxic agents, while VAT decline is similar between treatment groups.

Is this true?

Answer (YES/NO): NO